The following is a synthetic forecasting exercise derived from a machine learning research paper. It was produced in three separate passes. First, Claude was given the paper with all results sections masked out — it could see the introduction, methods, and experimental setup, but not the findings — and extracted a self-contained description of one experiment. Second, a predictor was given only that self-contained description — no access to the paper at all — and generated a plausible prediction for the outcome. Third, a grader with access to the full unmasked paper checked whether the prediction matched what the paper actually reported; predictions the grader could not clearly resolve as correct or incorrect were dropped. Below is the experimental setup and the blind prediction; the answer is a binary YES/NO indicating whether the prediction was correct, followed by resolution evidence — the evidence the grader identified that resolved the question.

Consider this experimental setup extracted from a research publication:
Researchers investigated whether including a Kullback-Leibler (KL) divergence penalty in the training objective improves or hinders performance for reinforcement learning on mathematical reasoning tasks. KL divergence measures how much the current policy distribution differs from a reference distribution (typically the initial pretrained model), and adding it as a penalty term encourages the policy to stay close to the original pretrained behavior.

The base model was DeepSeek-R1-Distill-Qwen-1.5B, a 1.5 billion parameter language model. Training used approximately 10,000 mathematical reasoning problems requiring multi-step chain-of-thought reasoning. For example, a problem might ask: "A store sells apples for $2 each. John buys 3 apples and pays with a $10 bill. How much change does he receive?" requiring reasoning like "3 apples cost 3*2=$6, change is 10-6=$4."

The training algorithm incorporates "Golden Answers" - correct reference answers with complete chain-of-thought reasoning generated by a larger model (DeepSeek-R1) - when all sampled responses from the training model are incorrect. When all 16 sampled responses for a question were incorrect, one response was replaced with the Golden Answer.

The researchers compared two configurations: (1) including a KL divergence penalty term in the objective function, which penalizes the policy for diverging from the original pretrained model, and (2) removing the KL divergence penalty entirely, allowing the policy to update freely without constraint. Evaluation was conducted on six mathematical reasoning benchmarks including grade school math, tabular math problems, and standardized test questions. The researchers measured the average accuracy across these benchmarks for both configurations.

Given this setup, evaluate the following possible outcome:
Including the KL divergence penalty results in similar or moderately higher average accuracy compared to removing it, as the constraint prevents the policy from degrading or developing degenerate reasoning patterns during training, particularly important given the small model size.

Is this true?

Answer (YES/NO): NO